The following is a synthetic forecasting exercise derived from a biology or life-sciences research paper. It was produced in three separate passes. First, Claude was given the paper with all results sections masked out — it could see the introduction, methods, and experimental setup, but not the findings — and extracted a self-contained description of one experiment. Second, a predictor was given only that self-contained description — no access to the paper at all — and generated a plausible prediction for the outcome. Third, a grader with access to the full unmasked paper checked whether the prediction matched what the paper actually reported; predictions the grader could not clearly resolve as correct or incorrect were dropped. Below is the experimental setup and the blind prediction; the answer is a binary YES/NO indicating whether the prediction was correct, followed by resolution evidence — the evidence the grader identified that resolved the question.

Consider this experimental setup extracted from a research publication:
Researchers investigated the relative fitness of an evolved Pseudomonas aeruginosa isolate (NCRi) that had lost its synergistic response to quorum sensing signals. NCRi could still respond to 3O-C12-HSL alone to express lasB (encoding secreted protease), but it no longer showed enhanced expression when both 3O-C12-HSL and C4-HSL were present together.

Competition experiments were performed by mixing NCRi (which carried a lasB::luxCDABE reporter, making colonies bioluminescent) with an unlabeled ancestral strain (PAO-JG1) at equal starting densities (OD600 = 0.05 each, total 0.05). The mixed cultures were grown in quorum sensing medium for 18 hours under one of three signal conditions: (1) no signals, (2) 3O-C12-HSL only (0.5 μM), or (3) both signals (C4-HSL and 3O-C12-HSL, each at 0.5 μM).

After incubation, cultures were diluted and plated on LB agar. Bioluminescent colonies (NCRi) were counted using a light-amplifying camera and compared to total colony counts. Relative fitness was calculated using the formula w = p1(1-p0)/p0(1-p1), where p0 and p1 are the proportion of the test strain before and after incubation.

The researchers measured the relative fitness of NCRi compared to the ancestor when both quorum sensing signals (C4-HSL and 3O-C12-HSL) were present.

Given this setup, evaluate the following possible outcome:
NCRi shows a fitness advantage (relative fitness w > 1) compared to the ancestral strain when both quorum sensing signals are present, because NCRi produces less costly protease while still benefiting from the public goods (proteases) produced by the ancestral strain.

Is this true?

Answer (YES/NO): YES